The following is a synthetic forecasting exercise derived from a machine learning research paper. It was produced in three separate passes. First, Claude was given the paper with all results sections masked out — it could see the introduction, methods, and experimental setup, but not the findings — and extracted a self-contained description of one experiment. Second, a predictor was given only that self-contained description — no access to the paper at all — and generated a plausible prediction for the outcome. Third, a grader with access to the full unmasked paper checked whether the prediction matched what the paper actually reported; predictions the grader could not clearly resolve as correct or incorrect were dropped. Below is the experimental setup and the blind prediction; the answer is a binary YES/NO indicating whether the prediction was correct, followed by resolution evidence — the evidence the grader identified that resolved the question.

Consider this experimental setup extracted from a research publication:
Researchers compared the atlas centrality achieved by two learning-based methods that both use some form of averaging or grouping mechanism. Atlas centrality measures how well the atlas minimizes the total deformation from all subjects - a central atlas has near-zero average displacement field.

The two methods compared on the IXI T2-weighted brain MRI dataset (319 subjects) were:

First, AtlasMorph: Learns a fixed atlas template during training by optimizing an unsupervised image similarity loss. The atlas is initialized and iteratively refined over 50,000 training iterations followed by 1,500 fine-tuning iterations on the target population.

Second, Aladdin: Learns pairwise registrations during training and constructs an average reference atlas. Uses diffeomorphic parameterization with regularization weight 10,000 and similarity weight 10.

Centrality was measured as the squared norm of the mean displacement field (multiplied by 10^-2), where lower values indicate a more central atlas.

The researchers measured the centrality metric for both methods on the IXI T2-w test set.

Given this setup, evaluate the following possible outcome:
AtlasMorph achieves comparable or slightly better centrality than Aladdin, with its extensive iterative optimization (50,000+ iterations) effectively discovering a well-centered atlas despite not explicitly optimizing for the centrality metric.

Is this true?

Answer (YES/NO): NO